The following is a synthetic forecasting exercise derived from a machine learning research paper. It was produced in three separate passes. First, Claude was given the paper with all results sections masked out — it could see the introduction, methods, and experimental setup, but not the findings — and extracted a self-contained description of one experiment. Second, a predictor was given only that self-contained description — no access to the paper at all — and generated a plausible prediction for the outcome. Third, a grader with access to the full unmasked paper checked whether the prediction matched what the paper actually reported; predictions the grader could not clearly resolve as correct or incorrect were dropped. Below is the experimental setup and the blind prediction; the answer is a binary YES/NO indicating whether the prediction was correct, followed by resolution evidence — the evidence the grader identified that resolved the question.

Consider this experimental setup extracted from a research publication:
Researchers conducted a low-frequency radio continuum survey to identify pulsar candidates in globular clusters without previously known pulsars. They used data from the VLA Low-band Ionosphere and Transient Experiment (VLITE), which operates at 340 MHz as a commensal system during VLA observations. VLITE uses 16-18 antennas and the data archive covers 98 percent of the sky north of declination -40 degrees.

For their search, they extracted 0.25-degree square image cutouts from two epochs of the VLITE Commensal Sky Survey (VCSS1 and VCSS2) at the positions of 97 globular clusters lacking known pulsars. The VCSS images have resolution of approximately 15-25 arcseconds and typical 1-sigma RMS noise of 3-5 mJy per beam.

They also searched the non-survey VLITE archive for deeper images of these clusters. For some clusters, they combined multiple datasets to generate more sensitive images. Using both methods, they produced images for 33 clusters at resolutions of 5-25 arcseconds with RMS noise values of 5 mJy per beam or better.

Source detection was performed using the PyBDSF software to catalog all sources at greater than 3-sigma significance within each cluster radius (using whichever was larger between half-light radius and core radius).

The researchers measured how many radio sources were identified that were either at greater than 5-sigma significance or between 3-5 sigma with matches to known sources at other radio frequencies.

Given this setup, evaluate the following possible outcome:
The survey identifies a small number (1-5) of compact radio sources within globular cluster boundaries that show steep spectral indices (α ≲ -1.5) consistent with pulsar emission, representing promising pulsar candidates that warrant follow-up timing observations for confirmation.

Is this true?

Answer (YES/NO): YES